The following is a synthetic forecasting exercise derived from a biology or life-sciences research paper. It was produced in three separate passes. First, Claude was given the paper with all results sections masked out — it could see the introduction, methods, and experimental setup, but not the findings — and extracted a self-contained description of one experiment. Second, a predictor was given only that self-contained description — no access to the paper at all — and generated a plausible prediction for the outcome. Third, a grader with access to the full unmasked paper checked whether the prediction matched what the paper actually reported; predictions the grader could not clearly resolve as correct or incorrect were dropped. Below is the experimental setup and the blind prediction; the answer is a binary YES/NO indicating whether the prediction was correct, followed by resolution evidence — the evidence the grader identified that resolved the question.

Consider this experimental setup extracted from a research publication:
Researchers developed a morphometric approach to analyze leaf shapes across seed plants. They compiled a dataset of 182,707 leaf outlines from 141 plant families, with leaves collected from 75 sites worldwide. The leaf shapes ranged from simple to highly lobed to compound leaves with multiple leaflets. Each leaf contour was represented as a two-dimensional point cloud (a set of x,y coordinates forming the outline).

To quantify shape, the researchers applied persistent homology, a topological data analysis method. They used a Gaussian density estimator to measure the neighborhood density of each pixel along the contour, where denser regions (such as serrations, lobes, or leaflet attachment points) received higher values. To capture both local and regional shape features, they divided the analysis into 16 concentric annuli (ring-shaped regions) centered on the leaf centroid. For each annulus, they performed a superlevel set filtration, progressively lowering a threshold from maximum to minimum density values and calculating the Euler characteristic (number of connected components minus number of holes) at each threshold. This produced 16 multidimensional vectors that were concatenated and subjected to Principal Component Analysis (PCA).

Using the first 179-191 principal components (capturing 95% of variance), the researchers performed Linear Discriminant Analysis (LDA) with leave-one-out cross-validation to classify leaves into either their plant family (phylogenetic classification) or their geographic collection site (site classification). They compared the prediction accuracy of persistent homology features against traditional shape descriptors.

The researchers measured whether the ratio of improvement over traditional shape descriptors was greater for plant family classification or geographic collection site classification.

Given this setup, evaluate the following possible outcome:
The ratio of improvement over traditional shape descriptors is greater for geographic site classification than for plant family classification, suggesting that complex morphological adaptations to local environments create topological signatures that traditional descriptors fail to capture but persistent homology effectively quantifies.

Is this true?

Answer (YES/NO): NO